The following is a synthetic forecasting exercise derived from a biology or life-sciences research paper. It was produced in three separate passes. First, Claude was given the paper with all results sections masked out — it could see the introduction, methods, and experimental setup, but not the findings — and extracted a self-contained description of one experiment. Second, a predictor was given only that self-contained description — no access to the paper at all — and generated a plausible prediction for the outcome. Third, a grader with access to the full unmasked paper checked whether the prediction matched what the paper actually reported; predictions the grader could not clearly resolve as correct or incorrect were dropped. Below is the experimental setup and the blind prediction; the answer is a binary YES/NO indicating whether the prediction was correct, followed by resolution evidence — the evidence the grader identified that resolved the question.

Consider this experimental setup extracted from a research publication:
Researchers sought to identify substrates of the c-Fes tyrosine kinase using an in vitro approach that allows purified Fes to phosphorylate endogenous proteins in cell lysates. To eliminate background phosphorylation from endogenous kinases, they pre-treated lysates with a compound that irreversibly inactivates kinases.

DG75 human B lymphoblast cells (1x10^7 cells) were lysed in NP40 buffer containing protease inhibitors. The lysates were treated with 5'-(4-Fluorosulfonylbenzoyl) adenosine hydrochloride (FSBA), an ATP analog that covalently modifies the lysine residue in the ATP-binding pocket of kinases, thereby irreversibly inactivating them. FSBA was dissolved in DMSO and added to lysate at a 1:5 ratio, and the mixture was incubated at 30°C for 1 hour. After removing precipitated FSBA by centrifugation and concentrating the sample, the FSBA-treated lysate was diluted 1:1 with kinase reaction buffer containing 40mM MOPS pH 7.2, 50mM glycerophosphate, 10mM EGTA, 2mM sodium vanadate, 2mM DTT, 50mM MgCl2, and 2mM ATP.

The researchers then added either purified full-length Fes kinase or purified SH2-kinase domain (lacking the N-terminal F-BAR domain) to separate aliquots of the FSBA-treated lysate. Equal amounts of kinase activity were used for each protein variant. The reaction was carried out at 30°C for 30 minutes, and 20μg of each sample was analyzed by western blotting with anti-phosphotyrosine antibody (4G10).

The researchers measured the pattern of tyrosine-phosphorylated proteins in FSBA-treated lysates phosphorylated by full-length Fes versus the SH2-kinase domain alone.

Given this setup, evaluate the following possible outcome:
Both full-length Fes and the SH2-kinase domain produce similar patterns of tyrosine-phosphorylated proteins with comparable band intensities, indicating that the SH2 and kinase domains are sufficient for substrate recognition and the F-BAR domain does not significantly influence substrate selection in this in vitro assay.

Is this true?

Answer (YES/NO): NO